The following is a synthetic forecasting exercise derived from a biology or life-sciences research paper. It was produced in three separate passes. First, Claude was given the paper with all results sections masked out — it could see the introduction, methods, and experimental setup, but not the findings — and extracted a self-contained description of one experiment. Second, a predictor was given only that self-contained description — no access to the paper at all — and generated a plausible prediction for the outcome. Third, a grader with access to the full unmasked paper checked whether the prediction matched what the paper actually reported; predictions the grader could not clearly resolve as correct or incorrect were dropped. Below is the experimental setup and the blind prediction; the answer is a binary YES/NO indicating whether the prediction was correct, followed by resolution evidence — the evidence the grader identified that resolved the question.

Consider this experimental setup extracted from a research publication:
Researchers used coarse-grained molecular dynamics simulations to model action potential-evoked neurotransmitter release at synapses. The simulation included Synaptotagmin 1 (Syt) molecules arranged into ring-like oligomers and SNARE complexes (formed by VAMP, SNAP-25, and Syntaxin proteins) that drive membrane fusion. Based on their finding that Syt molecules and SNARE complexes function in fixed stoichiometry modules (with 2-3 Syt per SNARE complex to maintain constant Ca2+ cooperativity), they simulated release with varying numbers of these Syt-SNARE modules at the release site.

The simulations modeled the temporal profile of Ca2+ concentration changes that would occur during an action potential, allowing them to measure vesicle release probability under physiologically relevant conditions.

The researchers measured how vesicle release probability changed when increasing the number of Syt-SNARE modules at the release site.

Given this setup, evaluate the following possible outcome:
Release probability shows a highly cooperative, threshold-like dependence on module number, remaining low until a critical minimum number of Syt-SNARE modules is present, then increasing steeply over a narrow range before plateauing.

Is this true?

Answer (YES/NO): NO